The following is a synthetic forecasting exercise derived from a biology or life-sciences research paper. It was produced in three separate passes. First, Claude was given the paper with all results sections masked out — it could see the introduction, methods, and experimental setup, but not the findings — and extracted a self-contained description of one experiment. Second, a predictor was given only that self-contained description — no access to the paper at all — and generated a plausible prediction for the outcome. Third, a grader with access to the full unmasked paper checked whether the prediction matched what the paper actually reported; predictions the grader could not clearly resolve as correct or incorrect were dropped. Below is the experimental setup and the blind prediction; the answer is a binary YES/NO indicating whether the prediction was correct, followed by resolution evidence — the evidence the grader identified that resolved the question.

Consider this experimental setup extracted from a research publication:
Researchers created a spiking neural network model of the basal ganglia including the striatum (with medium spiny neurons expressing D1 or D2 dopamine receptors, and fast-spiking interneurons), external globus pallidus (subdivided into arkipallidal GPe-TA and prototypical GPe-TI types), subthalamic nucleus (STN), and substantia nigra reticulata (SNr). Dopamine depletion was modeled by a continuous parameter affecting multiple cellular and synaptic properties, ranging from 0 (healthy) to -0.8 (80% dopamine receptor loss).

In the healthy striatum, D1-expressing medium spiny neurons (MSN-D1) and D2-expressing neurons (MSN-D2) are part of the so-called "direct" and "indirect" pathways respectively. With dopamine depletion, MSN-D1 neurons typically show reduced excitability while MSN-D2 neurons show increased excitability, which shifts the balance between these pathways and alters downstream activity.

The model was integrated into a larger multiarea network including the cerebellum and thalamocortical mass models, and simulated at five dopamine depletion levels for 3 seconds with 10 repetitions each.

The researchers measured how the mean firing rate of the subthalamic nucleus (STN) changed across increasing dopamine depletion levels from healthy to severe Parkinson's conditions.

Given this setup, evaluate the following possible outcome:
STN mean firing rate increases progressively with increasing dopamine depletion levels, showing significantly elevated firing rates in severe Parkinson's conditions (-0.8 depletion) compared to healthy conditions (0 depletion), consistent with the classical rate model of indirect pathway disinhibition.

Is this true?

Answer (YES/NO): YES